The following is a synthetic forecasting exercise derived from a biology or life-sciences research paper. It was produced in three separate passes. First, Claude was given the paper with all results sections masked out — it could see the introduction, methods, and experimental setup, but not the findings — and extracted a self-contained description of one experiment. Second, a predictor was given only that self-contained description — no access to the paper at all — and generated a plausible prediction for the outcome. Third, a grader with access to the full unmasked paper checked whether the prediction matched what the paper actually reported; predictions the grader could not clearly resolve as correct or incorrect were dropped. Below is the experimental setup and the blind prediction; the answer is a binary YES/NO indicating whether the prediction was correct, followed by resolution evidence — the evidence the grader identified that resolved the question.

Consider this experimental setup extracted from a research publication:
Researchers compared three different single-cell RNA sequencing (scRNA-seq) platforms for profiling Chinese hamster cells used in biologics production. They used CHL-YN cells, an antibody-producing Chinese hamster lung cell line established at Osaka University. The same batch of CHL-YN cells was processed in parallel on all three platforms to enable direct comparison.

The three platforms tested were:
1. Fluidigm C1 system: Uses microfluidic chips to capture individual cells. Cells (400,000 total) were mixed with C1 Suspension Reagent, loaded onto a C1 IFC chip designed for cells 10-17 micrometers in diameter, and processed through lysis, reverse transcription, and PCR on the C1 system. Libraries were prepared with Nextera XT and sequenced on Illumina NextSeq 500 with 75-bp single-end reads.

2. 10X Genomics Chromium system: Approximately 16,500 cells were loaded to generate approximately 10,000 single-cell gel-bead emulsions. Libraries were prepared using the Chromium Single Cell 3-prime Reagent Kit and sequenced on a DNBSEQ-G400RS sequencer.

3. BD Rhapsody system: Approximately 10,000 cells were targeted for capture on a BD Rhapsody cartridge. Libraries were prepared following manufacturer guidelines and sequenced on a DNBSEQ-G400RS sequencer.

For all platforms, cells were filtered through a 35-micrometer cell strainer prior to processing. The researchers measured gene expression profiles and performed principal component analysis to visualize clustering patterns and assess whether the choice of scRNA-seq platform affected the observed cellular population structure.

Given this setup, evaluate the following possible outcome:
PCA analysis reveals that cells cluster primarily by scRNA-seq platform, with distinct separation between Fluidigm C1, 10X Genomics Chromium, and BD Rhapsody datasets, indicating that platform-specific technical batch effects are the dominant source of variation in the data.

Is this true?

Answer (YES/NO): NO